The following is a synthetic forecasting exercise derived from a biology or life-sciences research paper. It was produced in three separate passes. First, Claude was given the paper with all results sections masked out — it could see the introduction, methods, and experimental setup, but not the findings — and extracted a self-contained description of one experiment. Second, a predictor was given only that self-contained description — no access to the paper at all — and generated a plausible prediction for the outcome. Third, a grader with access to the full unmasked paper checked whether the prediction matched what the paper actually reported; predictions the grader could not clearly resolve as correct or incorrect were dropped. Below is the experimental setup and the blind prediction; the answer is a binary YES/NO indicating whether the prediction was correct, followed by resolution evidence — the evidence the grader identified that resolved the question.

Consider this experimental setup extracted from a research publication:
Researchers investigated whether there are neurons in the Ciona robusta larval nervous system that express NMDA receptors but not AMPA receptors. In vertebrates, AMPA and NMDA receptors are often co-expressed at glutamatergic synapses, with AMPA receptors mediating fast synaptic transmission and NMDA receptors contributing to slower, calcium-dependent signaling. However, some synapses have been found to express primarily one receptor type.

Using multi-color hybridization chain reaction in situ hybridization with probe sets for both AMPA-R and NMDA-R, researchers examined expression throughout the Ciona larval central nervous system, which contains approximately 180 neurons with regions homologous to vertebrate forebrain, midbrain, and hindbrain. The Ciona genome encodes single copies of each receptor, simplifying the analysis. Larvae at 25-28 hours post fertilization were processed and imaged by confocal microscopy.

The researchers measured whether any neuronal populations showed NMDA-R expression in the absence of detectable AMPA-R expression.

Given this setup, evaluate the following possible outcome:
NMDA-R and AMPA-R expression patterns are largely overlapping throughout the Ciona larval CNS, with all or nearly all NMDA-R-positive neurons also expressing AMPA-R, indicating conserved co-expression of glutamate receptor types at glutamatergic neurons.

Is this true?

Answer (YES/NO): NO